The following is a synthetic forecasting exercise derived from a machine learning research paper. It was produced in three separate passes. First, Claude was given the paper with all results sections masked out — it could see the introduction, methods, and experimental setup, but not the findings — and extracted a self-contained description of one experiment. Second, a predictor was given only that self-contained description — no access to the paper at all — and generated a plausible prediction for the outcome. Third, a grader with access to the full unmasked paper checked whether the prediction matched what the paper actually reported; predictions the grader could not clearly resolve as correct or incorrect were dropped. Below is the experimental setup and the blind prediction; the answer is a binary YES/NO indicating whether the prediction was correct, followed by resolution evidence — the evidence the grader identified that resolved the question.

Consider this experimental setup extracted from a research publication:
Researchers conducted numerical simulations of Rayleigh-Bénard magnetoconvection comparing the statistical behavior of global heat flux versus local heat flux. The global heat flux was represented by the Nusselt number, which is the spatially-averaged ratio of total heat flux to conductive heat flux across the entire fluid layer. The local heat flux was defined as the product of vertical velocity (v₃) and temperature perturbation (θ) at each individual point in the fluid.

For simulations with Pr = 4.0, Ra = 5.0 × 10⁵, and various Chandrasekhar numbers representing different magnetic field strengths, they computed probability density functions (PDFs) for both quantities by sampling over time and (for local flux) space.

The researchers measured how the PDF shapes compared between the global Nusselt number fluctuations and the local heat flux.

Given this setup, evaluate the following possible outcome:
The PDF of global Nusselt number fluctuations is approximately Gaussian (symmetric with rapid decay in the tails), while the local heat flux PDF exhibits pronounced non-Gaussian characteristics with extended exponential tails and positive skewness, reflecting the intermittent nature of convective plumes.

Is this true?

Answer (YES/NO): YES